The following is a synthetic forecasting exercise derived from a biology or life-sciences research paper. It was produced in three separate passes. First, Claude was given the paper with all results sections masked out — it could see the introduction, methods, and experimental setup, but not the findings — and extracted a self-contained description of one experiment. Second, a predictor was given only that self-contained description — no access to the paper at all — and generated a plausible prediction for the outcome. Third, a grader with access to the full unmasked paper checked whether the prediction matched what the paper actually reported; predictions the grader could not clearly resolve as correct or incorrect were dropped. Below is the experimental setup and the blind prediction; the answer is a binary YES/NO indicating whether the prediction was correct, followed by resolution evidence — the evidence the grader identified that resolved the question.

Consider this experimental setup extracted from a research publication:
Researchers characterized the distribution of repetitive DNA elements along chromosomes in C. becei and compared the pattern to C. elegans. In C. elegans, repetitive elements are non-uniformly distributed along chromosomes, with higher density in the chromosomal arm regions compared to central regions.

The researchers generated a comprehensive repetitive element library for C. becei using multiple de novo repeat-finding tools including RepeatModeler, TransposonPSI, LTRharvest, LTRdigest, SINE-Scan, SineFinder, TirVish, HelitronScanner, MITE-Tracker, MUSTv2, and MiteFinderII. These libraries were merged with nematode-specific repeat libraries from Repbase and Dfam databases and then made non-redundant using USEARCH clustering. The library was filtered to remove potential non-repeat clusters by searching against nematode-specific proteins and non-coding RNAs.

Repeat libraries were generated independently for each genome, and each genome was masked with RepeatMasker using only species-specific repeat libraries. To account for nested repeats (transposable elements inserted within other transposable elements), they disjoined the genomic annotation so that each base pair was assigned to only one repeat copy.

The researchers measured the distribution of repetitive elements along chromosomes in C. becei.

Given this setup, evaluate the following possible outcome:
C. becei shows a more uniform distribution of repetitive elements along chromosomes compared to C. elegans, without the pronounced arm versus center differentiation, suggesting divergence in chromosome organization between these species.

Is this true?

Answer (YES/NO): NO